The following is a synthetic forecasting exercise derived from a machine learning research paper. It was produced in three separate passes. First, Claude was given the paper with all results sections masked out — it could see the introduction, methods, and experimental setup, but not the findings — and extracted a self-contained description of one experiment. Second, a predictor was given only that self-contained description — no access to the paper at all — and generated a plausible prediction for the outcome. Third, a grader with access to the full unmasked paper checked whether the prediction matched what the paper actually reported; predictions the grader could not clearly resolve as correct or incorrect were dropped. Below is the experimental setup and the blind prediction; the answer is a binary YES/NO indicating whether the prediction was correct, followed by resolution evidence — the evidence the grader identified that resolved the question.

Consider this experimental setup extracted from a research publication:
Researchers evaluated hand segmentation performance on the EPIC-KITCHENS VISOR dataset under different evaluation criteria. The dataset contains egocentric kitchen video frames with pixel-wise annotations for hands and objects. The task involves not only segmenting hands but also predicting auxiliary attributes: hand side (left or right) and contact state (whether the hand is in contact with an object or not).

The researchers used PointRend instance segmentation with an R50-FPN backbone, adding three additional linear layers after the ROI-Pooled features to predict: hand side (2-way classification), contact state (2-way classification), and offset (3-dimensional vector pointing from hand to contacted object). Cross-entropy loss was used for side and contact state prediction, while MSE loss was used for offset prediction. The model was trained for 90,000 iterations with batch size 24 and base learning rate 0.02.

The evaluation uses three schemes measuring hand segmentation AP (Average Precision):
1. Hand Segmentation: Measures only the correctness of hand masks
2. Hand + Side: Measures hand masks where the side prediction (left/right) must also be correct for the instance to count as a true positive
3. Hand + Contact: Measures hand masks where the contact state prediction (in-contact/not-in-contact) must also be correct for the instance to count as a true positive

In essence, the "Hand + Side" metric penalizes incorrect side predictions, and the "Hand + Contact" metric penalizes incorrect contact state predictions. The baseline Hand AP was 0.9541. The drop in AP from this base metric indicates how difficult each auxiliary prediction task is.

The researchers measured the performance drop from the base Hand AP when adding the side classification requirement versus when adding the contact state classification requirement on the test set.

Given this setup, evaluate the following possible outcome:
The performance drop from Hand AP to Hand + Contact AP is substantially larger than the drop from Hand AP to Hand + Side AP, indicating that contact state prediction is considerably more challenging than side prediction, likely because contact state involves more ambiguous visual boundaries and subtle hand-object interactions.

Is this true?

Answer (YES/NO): YES